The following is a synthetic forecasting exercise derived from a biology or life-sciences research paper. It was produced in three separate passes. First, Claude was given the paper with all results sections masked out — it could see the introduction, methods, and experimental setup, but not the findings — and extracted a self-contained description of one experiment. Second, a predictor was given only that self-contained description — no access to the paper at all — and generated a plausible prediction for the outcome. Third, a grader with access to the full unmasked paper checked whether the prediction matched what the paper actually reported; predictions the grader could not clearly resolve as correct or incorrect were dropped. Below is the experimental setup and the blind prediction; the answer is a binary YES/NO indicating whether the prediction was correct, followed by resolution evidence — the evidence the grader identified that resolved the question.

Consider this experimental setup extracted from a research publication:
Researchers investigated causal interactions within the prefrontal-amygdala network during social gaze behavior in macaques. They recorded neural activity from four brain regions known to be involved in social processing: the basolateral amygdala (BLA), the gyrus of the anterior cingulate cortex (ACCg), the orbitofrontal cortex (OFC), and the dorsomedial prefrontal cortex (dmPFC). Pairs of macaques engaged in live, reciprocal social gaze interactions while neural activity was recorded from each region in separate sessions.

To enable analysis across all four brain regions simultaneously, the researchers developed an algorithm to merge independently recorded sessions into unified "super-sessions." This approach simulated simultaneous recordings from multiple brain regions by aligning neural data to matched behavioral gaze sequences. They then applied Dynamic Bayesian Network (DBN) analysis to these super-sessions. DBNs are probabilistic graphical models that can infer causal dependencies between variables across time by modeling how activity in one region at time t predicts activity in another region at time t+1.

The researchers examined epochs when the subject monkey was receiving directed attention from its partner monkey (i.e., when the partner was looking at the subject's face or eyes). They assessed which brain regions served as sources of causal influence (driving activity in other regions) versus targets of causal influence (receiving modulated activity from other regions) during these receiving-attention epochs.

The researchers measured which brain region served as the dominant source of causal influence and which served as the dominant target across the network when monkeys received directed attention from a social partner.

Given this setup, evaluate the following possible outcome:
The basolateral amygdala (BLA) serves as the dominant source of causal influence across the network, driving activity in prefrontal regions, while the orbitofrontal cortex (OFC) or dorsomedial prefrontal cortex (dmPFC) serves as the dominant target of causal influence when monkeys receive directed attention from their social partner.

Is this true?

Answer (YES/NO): NO